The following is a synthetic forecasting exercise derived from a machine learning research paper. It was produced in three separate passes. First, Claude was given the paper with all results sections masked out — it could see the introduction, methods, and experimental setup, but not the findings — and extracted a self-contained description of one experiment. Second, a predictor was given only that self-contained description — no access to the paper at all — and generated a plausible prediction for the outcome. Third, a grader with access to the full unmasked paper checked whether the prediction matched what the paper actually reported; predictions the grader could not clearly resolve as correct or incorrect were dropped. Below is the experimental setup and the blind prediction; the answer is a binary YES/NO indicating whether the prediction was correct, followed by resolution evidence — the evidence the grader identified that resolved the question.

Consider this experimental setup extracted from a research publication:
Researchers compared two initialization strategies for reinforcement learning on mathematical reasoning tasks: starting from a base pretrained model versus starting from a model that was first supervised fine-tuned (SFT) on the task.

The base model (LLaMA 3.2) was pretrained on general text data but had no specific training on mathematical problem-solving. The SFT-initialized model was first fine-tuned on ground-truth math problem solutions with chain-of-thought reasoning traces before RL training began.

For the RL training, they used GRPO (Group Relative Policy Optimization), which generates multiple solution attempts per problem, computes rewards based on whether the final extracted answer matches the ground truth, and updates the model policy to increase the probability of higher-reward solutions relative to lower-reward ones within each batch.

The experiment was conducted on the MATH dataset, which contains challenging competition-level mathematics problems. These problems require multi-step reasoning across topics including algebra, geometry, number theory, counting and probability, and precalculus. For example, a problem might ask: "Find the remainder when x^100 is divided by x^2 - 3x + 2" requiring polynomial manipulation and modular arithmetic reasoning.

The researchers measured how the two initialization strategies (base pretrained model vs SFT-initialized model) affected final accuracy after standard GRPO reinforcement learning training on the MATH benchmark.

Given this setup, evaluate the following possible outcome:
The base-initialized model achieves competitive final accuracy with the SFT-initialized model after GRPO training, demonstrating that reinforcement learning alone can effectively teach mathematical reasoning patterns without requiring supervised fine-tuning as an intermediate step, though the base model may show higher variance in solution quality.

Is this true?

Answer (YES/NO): NO